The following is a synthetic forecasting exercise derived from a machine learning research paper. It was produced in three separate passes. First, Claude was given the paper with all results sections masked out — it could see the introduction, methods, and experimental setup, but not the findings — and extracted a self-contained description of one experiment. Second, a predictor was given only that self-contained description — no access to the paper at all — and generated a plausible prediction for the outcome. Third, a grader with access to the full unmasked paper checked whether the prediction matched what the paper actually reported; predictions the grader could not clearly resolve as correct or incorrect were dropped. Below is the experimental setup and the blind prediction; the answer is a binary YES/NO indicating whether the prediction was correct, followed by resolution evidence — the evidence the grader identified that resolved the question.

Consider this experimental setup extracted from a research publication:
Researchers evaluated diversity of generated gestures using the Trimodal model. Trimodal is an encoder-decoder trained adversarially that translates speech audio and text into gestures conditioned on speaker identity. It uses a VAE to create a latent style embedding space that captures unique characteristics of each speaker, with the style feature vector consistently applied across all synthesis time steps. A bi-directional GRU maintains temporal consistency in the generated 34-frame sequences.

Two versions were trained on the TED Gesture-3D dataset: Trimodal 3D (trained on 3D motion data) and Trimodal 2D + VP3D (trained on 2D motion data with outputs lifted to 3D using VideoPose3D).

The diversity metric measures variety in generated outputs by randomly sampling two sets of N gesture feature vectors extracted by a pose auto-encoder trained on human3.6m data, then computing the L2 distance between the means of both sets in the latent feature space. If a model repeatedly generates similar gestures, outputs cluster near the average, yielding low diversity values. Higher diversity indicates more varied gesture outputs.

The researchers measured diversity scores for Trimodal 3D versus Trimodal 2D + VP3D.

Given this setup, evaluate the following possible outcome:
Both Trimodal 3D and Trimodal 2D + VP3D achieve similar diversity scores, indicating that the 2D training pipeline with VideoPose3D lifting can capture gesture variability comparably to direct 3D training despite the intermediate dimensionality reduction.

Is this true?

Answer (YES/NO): YES